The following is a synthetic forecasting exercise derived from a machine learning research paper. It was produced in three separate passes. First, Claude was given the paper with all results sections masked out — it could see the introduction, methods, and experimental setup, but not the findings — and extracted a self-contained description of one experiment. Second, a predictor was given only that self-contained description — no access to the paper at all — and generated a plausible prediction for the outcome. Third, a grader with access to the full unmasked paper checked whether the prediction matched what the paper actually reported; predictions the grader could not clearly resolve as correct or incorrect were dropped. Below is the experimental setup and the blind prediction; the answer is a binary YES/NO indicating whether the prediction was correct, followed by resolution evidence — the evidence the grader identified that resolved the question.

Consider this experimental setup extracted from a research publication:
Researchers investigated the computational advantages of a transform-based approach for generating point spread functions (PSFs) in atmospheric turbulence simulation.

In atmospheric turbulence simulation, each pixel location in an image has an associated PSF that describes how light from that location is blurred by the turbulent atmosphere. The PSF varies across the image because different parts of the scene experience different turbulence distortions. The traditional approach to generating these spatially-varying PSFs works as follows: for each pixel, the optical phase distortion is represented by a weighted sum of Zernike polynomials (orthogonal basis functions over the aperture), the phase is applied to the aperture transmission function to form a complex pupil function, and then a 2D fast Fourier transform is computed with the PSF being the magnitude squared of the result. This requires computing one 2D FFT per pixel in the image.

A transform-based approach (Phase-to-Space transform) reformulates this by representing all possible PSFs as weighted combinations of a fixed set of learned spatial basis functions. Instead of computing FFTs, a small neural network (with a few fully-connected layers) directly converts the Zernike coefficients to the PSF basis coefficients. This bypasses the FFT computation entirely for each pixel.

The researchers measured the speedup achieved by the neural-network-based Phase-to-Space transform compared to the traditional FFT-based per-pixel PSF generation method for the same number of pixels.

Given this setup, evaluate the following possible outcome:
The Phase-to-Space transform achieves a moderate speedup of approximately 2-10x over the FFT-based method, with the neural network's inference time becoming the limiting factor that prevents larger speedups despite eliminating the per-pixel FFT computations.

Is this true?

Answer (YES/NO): NO